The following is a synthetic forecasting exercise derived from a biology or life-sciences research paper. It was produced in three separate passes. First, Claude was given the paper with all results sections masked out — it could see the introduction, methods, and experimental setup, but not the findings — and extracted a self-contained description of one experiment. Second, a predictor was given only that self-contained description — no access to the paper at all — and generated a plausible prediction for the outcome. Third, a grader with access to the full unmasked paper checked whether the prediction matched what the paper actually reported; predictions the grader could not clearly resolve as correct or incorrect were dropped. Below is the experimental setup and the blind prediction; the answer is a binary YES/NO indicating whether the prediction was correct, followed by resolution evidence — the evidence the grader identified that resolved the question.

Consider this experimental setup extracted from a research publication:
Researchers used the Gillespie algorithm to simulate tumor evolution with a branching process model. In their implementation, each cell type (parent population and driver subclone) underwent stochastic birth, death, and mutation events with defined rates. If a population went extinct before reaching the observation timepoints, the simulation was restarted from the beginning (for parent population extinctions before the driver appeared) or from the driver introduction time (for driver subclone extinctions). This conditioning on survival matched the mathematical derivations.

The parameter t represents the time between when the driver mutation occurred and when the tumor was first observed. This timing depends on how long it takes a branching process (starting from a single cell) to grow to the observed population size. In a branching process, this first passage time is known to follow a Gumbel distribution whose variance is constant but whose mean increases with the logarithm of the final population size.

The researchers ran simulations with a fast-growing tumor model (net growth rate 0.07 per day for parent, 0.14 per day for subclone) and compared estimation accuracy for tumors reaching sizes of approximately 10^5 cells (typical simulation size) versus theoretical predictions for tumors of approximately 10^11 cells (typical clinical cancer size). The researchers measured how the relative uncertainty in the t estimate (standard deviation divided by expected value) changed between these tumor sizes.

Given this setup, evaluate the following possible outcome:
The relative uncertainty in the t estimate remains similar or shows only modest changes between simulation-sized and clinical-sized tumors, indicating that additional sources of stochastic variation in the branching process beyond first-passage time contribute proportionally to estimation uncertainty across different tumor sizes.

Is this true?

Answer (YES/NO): NO